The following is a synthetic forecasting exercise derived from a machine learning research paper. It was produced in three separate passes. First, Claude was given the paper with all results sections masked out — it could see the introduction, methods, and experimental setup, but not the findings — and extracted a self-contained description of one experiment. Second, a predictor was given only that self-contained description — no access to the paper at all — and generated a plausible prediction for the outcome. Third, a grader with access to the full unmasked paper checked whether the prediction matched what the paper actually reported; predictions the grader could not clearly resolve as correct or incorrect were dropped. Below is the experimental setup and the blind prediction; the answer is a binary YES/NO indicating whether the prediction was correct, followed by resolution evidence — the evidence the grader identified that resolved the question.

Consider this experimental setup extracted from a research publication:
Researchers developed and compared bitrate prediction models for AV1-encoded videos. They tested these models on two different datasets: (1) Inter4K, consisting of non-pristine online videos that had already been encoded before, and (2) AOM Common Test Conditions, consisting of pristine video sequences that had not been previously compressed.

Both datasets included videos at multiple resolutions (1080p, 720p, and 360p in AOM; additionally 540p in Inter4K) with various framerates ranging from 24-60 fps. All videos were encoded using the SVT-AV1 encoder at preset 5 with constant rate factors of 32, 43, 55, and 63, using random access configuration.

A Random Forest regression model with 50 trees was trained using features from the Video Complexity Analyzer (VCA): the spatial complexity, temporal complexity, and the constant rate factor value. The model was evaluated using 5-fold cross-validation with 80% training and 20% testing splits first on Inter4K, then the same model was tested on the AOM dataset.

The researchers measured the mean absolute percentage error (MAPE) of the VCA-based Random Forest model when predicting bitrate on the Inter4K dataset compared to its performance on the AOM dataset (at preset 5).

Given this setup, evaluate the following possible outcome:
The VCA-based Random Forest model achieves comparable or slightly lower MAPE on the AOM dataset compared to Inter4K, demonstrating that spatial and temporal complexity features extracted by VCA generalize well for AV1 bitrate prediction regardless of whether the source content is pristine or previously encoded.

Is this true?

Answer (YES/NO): NO